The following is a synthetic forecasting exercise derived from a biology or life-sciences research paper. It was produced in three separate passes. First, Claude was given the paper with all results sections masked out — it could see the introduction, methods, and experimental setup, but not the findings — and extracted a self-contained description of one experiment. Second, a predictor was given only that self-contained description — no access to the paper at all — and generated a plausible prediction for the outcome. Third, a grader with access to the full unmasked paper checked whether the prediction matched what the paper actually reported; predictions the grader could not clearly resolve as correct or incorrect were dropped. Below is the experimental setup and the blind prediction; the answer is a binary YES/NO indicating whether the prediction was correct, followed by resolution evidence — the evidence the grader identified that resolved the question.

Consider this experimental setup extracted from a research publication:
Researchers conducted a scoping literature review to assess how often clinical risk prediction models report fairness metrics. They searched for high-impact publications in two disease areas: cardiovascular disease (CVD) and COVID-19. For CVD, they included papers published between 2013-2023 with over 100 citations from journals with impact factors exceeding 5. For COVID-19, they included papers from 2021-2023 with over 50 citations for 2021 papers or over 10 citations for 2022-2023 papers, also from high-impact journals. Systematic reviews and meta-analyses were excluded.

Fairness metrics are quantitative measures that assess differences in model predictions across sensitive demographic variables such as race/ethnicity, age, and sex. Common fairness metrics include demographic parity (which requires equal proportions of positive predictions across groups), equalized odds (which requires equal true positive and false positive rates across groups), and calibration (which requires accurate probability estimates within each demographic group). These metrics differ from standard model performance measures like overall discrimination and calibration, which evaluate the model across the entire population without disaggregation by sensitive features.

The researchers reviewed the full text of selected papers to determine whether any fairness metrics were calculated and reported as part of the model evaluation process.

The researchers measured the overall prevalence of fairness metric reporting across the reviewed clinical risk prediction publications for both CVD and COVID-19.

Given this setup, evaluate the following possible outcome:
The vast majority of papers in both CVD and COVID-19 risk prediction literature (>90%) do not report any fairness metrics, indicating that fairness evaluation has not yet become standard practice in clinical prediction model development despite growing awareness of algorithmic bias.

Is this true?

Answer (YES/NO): YES